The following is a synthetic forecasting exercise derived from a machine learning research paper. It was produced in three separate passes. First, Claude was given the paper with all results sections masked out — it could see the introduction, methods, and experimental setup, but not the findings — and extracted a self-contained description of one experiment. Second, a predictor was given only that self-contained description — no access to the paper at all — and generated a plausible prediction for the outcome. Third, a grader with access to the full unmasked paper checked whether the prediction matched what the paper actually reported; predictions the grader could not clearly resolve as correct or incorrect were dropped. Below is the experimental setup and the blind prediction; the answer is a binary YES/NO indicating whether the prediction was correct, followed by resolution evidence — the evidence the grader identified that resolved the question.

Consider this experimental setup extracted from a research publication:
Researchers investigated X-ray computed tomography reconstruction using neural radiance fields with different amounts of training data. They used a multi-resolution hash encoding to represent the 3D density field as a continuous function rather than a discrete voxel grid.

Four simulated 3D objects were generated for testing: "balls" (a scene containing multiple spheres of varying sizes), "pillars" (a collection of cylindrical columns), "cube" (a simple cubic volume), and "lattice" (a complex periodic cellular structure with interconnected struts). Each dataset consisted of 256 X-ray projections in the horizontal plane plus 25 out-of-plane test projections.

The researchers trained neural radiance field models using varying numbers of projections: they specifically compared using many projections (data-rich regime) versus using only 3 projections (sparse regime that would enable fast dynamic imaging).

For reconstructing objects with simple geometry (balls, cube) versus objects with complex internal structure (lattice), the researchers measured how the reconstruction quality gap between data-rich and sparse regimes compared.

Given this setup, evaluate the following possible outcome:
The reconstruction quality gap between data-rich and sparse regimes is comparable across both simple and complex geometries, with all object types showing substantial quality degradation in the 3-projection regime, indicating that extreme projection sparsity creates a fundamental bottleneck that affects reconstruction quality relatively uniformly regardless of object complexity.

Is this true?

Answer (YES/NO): NO